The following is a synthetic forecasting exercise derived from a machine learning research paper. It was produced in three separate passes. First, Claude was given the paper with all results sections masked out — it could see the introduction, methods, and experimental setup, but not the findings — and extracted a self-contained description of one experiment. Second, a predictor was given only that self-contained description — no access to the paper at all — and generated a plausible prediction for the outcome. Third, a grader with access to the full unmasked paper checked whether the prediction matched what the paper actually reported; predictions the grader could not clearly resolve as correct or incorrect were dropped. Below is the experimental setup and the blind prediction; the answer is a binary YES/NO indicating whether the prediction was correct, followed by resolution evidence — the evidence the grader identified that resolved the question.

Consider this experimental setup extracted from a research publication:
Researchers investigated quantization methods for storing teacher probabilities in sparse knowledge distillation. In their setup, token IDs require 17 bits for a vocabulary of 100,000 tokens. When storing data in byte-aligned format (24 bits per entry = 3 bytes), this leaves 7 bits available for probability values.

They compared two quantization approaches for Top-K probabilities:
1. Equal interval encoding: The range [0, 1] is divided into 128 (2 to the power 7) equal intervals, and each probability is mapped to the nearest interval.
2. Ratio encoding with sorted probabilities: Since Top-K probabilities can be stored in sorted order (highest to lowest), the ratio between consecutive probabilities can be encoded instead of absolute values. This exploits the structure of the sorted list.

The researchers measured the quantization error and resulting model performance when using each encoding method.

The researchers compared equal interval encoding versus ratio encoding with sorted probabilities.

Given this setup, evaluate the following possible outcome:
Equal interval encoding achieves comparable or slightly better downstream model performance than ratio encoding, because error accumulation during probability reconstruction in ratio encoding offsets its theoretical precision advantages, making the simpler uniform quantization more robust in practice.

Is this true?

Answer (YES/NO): NO